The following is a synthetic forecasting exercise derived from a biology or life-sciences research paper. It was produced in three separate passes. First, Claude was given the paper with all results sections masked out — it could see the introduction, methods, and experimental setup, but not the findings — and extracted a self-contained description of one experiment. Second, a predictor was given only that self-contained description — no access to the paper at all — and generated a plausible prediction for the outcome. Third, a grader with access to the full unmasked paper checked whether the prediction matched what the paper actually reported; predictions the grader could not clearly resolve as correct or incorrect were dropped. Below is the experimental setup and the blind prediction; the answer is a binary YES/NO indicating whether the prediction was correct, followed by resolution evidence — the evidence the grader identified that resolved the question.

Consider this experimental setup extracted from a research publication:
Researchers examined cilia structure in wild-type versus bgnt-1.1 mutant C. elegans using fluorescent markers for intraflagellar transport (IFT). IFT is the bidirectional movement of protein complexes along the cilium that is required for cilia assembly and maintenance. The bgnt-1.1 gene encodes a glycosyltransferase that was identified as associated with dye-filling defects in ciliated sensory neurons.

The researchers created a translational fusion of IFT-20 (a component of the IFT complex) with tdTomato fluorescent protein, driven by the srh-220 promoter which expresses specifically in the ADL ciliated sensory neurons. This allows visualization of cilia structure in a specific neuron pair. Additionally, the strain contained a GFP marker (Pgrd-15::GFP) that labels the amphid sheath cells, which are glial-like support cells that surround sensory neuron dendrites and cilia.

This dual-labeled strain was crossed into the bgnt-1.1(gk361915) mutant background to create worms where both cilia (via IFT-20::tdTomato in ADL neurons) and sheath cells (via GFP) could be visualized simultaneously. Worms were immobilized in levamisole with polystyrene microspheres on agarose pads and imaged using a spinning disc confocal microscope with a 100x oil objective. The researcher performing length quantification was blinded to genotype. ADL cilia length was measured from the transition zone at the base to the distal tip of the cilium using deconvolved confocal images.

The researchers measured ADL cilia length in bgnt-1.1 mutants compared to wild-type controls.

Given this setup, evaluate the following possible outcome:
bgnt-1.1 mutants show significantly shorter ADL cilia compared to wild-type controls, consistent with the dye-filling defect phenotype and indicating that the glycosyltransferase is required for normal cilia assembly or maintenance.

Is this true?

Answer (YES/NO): NO